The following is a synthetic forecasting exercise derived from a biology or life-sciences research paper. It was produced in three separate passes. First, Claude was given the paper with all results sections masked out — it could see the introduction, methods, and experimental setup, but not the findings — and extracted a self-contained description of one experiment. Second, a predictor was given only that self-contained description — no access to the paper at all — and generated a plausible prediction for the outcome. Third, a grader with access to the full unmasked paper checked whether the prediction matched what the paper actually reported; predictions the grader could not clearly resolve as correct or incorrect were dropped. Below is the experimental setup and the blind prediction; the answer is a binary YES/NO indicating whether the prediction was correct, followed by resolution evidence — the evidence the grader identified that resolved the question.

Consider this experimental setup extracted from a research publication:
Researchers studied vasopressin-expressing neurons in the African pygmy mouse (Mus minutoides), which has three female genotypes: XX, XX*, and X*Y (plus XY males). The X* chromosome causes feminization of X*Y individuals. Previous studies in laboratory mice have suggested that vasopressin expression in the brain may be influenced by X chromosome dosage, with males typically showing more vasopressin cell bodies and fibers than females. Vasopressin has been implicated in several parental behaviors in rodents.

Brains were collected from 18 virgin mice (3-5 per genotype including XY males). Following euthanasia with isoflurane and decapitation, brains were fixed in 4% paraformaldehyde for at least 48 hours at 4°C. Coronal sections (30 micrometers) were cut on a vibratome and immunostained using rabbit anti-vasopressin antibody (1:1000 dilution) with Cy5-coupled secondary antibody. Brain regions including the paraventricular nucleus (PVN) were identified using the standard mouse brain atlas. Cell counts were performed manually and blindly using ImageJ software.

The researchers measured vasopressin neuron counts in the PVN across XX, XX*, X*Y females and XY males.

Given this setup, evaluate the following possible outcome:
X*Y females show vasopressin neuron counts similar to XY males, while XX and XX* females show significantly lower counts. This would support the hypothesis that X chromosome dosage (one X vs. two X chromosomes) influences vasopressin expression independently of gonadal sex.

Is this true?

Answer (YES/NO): NO